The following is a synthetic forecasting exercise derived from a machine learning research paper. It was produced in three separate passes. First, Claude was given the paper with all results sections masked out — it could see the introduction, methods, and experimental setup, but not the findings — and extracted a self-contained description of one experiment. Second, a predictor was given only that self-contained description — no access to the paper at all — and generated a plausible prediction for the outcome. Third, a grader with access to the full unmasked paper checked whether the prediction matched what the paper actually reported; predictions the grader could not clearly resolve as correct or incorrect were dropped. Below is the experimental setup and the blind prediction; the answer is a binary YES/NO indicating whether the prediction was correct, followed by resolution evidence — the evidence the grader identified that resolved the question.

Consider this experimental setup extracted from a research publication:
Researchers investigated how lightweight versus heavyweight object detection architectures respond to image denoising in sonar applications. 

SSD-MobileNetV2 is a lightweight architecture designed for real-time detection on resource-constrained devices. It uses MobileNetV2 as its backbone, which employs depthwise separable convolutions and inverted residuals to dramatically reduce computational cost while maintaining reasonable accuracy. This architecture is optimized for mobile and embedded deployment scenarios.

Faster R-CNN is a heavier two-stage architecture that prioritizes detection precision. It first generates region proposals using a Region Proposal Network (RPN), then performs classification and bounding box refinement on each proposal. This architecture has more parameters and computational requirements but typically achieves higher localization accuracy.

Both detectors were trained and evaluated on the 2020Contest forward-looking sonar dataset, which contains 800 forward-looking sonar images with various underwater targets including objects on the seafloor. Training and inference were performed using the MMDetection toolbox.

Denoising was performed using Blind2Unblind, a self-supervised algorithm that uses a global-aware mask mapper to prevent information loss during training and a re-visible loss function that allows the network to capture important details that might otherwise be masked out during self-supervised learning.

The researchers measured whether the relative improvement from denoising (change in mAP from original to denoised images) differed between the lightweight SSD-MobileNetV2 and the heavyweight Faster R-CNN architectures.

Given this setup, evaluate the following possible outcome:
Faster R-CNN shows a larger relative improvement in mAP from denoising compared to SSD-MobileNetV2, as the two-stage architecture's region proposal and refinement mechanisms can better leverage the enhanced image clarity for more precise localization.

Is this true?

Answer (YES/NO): NO